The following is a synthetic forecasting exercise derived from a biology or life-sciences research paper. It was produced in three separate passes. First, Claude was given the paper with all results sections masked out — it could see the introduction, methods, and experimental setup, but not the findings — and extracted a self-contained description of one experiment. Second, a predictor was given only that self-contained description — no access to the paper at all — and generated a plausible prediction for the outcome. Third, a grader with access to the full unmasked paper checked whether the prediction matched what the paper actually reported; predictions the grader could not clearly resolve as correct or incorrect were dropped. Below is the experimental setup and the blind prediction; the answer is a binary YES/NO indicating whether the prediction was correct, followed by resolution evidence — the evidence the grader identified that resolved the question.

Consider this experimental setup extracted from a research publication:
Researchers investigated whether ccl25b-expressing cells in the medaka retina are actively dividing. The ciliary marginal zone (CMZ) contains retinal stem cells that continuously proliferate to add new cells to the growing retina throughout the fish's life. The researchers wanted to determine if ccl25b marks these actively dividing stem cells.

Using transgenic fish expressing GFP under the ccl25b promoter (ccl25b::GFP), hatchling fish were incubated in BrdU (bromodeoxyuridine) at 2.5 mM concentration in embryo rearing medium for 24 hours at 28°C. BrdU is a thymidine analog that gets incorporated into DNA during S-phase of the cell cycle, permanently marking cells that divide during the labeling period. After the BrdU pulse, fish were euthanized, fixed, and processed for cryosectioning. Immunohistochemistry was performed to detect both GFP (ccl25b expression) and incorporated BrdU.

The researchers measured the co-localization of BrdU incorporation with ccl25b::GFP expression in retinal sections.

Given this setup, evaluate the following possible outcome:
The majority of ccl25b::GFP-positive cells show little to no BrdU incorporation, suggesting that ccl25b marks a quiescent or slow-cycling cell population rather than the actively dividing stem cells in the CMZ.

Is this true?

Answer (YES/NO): YES